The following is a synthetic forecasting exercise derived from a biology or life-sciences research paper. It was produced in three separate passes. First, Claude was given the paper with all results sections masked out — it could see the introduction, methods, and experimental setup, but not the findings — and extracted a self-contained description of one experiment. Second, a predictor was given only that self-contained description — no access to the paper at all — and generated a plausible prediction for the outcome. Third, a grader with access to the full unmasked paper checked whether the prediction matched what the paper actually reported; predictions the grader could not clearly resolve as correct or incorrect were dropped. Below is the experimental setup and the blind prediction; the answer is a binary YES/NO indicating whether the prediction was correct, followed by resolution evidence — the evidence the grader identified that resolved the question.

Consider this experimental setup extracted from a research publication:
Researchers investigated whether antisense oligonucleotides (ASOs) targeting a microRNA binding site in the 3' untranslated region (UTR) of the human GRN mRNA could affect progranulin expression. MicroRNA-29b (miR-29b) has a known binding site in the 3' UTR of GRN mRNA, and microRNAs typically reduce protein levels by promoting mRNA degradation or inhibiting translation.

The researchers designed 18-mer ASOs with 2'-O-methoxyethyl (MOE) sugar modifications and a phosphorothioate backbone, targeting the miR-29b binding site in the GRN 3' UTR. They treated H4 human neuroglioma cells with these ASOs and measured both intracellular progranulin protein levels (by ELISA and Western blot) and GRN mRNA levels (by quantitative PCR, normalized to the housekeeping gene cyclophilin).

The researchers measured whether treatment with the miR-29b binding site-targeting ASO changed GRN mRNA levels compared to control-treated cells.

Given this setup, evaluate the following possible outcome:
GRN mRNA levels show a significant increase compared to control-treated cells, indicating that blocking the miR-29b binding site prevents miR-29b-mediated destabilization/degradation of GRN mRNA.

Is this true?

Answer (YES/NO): NO